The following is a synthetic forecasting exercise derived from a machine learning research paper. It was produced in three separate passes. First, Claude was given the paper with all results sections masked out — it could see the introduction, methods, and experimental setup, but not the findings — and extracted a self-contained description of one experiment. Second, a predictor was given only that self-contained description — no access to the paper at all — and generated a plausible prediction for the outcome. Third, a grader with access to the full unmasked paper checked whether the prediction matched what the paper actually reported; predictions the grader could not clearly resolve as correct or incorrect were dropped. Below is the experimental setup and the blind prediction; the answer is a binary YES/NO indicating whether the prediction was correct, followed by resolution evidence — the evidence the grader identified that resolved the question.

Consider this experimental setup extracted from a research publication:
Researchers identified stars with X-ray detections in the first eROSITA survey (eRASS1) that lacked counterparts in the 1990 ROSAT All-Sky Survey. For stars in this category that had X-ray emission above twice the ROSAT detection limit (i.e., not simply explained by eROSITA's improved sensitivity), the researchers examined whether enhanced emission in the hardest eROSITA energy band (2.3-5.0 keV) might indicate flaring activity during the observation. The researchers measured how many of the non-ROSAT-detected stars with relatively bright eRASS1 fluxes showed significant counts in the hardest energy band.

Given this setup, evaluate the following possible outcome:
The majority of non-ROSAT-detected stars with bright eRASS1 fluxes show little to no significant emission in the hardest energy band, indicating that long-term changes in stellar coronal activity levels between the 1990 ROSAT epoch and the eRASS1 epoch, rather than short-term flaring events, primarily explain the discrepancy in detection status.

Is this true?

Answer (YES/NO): YES